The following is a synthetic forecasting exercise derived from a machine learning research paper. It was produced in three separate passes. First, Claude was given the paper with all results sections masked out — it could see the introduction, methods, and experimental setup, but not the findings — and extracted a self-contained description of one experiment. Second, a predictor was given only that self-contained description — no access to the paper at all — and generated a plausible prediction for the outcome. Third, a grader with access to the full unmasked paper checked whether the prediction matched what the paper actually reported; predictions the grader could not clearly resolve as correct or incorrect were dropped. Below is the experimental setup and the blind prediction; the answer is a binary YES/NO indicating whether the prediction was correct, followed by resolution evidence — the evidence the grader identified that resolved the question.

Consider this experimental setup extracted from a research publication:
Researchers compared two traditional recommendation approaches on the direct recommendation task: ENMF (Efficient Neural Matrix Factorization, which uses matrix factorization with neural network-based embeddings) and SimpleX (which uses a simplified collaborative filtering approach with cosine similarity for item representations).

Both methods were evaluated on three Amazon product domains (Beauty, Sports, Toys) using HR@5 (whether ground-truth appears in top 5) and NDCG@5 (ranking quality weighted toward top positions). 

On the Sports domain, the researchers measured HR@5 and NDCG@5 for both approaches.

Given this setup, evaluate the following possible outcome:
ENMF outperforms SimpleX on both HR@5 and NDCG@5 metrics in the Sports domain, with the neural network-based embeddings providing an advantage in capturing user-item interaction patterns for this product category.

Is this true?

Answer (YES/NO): YES